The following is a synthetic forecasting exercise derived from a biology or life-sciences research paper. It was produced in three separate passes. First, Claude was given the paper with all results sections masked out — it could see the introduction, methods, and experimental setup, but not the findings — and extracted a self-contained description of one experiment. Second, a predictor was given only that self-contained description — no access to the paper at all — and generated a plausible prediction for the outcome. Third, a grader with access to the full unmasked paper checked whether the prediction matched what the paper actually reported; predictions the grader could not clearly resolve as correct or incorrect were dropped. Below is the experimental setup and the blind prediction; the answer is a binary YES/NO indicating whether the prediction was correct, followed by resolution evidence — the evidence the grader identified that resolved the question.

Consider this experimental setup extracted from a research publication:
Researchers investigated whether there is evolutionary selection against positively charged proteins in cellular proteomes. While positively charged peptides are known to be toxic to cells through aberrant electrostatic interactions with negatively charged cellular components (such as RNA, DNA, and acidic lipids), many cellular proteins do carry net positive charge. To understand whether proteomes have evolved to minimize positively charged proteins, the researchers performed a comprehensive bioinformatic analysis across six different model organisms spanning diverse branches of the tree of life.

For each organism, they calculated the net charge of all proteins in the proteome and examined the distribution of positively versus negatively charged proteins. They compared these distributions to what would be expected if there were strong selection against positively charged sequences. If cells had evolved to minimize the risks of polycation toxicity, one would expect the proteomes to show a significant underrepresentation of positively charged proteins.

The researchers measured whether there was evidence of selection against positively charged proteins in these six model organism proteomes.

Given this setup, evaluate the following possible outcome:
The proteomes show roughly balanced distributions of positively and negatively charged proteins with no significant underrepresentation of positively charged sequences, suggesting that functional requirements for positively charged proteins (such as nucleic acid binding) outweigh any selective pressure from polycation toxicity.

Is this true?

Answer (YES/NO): YES